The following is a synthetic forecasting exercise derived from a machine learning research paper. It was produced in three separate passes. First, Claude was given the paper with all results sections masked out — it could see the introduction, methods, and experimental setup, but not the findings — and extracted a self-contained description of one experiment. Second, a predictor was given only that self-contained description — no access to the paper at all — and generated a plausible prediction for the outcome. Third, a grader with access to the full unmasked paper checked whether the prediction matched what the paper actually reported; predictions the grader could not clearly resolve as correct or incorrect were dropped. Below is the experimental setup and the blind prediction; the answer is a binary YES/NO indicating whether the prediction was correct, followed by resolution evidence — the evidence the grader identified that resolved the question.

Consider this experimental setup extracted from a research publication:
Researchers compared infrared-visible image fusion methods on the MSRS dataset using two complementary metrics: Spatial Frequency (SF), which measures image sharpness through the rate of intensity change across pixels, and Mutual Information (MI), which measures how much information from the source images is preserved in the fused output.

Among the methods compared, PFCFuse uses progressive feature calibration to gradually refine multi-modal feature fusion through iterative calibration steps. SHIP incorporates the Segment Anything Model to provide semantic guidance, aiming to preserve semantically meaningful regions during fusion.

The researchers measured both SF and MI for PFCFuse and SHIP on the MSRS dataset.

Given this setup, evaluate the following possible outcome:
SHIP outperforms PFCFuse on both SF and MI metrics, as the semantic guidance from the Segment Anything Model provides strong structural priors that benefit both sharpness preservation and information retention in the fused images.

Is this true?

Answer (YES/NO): YES